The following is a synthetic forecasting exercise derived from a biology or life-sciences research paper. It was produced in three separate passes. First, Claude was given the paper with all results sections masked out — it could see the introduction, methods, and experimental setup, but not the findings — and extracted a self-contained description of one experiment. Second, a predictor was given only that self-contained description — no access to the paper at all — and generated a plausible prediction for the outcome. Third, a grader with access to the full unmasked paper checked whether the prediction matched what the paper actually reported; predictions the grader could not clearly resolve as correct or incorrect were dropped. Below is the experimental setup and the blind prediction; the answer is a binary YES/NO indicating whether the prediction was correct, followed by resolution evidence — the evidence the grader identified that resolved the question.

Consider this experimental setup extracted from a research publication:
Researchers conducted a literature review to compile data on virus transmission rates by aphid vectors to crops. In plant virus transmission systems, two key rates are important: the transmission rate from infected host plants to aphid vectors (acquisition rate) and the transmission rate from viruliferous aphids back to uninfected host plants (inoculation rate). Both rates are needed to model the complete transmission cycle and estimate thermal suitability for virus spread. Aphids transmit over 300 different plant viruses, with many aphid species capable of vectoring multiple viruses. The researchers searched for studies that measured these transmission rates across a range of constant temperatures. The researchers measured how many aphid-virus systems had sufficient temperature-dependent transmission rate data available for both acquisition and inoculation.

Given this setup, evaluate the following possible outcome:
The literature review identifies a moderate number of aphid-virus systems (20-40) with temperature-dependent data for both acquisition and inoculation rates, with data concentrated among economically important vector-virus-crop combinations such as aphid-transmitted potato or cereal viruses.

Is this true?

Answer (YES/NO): NO